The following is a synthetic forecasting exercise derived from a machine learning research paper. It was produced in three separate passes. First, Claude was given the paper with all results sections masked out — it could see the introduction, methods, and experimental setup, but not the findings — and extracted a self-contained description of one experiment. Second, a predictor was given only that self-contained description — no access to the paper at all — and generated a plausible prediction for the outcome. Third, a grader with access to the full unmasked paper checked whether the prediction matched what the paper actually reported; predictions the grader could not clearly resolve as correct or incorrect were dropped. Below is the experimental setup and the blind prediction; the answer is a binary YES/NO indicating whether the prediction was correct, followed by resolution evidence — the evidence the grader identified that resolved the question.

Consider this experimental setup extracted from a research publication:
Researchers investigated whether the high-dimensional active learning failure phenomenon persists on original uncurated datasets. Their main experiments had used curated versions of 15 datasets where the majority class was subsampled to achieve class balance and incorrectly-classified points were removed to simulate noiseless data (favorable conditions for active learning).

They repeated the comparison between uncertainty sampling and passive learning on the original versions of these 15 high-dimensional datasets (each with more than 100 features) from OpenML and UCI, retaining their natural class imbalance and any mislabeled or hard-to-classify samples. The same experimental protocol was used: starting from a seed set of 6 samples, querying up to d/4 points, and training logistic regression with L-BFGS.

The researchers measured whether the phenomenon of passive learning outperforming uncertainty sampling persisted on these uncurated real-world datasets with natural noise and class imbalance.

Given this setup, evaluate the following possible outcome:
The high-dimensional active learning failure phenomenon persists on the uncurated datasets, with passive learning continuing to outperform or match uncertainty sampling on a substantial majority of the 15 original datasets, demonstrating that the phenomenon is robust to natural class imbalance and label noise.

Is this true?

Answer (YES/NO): NO